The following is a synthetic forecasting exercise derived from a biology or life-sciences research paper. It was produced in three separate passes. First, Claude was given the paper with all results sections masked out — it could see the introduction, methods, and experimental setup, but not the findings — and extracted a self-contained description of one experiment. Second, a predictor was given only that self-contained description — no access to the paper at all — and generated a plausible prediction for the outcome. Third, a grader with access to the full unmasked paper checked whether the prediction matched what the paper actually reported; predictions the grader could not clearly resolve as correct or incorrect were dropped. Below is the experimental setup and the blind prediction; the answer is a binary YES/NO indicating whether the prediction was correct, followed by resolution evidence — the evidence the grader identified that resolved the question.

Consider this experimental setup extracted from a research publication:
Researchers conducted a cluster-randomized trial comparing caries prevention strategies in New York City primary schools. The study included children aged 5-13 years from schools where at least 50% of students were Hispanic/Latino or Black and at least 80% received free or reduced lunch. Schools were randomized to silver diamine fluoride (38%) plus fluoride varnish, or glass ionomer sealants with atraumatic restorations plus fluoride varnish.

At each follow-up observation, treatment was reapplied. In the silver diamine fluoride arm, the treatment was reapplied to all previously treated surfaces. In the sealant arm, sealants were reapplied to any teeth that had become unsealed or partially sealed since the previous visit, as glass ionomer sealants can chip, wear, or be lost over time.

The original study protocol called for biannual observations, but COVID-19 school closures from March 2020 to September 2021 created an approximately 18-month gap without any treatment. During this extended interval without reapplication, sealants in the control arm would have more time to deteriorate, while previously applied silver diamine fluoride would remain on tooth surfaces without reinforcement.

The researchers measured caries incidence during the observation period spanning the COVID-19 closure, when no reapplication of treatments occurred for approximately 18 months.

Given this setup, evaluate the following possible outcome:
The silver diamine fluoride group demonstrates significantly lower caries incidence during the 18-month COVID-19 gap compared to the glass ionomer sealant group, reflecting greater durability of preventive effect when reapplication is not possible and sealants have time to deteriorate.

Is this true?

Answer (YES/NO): NO